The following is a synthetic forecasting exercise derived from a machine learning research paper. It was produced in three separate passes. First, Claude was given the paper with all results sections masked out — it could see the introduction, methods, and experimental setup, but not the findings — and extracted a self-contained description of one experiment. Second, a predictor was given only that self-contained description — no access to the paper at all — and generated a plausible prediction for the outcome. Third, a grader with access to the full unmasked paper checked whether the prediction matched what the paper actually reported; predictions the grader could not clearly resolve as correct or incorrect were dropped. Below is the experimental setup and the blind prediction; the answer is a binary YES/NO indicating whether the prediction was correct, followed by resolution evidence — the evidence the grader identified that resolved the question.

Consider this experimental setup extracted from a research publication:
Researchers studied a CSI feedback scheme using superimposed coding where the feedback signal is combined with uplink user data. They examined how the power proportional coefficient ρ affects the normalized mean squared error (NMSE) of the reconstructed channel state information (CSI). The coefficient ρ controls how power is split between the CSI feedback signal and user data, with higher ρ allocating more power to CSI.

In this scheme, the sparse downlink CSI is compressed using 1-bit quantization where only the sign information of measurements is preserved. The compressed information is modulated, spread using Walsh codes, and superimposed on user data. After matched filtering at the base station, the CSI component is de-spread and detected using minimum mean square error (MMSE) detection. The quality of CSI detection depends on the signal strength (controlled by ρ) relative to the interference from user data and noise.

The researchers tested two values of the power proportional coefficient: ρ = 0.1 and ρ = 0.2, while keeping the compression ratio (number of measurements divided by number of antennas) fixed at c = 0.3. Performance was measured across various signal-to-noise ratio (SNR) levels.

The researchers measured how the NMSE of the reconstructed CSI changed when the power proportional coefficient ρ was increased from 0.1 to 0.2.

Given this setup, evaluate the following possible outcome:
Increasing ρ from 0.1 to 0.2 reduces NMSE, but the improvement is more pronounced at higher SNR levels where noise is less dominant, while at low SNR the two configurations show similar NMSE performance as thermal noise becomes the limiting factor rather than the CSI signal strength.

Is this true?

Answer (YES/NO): NO